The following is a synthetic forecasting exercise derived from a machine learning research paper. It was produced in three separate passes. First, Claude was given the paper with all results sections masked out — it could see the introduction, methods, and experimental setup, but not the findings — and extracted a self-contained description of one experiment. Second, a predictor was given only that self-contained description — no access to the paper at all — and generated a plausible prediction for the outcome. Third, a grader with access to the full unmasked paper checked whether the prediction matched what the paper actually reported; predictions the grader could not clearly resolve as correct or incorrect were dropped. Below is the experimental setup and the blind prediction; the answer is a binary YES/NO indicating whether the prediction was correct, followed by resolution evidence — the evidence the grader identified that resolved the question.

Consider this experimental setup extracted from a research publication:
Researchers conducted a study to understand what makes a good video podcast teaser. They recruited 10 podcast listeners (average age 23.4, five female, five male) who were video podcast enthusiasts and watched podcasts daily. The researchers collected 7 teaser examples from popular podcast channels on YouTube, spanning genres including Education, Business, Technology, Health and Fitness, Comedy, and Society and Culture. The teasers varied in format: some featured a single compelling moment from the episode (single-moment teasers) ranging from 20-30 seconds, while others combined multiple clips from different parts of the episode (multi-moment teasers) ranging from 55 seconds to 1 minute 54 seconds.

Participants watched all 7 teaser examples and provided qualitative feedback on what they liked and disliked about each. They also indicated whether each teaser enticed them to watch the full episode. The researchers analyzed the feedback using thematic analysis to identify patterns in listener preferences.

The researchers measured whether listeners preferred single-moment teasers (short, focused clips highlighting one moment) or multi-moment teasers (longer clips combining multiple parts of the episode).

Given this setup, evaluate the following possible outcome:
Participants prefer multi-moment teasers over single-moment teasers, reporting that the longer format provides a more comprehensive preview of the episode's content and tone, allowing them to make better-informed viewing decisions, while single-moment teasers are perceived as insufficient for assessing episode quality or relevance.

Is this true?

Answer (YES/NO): NO